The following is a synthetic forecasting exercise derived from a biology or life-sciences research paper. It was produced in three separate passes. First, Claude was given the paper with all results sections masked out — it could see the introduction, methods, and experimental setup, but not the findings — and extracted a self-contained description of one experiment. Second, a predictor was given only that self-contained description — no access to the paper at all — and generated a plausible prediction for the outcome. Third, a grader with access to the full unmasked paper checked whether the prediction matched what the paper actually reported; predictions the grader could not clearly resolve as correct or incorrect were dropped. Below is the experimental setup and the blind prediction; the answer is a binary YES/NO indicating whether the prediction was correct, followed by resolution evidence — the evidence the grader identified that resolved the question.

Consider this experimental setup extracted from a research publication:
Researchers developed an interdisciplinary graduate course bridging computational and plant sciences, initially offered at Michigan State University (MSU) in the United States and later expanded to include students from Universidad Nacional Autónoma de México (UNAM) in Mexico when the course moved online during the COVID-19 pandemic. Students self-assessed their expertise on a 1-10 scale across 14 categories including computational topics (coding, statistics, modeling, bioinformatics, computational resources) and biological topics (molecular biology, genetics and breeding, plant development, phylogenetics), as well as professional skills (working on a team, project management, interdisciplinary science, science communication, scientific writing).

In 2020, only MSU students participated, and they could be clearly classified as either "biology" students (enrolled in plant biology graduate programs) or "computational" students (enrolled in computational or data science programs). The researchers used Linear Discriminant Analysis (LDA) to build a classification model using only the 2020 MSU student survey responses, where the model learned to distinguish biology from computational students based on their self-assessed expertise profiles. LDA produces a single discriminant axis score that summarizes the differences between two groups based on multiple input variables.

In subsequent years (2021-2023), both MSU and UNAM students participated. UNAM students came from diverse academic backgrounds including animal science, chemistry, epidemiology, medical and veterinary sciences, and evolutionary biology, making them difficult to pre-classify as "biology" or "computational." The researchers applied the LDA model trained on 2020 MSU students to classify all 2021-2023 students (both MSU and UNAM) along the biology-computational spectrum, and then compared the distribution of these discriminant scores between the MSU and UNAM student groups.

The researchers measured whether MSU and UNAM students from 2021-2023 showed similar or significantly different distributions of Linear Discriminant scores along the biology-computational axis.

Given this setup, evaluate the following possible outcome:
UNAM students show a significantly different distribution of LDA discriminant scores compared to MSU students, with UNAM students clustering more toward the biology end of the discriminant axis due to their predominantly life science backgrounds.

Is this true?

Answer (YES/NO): NO